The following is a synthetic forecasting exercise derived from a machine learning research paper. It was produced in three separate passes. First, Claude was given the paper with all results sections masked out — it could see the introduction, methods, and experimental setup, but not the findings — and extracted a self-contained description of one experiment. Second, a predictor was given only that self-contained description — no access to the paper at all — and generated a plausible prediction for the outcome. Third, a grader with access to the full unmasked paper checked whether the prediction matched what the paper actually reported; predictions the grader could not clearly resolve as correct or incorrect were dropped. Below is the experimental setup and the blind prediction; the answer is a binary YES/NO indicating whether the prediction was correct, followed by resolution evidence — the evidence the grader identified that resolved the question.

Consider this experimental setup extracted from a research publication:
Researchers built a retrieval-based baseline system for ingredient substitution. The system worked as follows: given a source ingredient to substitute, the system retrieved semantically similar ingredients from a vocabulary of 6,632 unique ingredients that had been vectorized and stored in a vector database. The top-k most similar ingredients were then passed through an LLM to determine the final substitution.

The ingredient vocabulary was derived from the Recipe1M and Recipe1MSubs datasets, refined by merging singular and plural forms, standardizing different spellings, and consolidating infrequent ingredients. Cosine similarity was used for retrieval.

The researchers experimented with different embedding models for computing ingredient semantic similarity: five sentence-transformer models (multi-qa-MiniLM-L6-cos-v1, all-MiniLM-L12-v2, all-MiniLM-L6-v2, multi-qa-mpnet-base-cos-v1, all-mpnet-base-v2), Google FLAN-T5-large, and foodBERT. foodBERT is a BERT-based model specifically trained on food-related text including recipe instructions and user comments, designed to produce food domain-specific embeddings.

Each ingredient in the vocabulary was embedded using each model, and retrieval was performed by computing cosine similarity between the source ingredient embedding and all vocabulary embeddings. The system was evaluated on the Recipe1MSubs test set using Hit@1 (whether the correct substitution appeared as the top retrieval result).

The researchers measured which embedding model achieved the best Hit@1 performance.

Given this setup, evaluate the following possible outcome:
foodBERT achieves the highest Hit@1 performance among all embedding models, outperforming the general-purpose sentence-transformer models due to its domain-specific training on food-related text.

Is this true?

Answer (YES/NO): NO